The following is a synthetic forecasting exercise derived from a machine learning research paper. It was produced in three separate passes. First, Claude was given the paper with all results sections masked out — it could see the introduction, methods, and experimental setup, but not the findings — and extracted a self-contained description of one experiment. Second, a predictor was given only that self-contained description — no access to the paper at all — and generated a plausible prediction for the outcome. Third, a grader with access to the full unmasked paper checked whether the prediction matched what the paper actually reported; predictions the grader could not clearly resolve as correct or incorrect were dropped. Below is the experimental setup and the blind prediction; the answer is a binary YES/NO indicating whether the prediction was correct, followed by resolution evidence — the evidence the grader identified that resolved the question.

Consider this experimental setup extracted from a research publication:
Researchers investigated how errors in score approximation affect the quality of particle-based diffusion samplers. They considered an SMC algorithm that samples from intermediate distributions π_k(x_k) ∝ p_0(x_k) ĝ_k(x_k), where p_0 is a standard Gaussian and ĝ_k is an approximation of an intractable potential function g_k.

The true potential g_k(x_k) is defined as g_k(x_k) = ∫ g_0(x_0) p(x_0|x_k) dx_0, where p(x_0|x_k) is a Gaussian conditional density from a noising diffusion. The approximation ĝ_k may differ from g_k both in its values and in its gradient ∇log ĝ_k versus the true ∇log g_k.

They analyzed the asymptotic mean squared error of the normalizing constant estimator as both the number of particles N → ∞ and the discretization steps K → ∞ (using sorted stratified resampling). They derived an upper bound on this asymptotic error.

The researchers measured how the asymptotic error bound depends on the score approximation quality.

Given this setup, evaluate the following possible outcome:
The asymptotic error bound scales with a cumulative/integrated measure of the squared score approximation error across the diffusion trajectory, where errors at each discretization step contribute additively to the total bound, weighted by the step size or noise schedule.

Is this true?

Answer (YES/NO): NO